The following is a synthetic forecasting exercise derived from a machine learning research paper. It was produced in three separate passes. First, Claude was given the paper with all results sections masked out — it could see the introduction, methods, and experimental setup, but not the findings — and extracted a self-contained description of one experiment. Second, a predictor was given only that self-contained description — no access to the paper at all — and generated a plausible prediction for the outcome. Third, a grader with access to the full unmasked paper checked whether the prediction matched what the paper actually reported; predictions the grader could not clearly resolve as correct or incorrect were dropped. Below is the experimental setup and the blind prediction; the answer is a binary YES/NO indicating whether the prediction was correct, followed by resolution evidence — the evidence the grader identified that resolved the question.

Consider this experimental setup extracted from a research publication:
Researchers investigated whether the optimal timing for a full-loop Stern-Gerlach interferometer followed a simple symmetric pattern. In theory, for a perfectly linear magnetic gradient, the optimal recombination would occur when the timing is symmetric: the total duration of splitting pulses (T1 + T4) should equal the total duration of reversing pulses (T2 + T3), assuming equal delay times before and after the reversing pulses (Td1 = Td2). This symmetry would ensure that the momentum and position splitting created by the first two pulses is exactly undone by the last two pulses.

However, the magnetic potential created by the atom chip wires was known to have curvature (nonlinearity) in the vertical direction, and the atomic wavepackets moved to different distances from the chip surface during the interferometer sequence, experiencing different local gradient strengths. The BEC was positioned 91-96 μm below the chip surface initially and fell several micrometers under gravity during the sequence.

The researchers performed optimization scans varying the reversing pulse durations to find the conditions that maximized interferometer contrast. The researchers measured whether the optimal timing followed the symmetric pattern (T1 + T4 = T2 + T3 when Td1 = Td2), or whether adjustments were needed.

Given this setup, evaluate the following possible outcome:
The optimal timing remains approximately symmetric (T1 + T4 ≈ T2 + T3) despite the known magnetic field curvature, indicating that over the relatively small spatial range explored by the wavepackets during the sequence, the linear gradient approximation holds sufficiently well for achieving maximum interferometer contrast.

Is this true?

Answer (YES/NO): NO